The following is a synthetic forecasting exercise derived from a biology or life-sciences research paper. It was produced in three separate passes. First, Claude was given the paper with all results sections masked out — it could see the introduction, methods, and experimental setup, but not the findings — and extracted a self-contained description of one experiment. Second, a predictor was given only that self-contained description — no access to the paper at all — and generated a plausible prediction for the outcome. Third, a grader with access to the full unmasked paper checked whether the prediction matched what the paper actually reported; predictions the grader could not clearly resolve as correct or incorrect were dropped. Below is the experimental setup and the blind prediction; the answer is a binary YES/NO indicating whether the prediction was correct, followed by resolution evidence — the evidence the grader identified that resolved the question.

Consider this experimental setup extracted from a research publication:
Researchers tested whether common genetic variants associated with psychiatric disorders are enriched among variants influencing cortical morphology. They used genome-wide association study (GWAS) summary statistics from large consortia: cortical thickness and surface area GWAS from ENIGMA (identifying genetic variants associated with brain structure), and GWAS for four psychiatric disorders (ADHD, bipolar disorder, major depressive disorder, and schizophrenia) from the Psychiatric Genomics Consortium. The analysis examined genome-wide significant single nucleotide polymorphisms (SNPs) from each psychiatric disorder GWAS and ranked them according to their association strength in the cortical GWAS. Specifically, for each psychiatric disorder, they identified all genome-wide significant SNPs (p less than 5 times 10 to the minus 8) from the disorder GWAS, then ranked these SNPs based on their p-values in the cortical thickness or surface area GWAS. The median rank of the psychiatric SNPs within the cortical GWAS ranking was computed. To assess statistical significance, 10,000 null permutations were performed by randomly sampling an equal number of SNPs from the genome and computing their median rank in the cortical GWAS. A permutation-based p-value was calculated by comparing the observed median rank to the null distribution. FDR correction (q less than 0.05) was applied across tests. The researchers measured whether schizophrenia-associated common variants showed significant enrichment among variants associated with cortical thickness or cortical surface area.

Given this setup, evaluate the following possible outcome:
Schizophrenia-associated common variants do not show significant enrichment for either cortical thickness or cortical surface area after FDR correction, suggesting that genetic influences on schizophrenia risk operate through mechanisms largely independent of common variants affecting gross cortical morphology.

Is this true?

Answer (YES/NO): YES